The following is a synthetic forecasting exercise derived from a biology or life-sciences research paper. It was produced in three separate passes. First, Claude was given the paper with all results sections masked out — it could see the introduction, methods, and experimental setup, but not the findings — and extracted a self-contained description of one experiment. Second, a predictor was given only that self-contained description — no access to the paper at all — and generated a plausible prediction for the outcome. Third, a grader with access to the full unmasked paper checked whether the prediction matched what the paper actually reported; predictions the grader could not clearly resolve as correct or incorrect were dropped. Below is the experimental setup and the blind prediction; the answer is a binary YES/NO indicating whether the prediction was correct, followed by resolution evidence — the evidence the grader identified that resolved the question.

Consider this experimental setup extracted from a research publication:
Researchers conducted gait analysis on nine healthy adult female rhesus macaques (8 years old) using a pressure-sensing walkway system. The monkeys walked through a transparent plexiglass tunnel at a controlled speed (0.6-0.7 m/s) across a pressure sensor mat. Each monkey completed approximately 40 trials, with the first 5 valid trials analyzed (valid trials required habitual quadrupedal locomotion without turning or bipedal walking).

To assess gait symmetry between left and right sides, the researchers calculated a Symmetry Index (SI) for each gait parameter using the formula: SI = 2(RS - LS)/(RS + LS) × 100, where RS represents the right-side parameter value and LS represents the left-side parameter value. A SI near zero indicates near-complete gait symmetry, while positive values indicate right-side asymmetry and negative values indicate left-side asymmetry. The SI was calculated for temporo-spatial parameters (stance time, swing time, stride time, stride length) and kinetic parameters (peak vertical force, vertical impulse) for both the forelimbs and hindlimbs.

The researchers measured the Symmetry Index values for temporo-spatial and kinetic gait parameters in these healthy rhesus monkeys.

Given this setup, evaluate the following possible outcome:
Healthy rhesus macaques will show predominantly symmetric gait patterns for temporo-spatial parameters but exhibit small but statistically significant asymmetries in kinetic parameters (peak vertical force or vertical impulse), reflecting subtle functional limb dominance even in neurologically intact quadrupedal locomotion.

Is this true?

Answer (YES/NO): NO